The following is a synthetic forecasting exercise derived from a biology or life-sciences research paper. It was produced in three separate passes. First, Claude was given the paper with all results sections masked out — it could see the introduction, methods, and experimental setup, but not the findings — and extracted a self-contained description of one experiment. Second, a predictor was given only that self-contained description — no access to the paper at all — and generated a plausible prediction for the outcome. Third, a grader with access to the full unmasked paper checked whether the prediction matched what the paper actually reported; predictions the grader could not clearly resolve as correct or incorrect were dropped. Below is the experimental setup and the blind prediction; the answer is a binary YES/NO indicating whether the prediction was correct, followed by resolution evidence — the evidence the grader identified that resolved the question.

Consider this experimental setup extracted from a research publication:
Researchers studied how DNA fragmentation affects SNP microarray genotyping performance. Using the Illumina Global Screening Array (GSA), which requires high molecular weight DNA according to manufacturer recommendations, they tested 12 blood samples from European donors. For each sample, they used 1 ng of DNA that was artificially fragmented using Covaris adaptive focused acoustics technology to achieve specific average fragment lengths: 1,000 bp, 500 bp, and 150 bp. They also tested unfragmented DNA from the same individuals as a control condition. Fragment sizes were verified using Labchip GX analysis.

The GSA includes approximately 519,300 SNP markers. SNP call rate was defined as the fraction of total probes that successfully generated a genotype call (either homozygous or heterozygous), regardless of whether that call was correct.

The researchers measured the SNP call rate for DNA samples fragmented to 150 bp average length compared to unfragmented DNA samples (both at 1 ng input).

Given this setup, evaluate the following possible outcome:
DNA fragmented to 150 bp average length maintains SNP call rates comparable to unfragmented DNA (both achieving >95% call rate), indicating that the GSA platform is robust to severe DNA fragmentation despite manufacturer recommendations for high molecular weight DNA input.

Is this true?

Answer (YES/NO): NO